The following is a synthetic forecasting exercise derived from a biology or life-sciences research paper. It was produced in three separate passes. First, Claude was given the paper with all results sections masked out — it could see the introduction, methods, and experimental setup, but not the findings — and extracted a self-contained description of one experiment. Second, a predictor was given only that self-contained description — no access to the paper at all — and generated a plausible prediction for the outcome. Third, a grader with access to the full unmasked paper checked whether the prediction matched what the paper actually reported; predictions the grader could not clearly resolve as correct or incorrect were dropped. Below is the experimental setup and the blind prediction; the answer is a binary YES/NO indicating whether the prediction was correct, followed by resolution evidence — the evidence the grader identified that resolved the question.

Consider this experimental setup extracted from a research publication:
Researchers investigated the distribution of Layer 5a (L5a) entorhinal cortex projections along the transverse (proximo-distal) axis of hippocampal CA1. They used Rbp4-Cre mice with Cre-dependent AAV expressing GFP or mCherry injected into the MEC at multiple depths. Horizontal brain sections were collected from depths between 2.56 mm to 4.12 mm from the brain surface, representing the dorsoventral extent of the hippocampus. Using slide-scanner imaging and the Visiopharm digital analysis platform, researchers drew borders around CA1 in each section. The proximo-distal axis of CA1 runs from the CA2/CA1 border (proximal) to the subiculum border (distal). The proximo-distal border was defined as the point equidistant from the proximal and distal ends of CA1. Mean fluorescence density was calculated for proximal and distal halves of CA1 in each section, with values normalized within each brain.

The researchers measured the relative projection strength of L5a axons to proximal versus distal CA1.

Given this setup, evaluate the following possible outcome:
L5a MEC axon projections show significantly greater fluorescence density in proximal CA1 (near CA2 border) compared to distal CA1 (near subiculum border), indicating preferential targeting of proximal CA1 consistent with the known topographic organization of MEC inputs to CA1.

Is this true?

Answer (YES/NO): NO